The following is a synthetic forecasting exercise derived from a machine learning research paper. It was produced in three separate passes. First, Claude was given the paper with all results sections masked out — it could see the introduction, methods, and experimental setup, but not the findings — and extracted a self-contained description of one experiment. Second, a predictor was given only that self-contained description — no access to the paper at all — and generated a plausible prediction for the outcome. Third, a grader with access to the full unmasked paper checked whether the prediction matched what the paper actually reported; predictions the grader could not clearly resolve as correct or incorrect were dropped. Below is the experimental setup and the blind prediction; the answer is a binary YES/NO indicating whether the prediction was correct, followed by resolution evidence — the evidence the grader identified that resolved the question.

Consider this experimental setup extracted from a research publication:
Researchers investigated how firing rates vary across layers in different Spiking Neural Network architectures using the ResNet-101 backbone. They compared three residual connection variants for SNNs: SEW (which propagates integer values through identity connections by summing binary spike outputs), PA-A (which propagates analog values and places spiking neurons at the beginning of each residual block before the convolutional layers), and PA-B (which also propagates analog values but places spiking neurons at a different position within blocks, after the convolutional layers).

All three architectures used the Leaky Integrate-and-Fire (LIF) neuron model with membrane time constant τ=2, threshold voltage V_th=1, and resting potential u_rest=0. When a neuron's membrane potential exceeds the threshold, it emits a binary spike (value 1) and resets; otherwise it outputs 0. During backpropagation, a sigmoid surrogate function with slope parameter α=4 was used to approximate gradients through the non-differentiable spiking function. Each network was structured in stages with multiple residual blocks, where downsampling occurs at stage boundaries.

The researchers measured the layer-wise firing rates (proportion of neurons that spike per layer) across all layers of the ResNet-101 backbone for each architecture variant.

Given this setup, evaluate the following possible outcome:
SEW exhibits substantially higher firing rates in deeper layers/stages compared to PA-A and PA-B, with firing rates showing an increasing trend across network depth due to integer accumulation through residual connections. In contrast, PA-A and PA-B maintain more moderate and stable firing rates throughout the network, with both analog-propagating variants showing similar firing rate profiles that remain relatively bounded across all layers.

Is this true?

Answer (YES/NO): NO